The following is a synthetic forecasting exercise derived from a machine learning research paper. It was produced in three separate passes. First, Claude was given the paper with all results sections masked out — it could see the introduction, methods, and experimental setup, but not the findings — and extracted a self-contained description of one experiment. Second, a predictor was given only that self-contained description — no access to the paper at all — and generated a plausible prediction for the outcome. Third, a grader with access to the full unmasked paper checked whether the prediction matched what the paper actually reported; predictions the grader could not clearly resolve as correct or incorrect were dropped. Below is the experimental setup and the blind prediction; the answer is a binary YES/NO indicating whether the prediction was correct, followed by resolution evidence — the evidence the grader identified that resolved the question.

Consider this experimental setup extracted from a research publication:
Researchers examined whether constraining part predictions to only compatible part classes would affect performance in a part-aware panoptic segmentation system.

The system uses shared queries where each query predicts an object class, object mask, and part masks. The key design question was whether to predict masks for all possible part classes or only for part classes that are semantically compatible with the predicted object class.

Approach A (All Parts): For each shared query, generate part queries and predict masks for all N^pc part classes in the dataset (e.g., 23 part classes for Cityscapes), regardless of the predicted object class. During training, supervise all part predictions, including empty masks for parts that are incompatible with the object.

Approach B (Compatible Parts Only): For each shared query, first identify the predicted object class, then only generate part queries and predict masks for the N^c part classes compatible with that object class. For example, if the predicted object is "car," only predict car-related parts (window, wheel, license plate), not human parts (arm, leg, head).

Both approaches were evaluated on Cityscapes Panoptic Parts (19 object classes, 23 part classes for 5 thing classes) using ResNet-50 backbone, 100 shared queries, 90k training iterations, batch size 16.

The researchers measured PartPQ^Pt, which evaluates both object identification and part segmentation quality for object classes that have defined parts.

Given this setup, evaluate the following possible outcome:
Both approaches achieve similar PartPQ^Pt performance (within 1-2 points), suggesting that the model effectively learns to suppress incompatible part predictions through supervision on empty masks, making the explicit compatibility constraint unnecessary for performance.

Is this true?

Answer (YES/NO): NO